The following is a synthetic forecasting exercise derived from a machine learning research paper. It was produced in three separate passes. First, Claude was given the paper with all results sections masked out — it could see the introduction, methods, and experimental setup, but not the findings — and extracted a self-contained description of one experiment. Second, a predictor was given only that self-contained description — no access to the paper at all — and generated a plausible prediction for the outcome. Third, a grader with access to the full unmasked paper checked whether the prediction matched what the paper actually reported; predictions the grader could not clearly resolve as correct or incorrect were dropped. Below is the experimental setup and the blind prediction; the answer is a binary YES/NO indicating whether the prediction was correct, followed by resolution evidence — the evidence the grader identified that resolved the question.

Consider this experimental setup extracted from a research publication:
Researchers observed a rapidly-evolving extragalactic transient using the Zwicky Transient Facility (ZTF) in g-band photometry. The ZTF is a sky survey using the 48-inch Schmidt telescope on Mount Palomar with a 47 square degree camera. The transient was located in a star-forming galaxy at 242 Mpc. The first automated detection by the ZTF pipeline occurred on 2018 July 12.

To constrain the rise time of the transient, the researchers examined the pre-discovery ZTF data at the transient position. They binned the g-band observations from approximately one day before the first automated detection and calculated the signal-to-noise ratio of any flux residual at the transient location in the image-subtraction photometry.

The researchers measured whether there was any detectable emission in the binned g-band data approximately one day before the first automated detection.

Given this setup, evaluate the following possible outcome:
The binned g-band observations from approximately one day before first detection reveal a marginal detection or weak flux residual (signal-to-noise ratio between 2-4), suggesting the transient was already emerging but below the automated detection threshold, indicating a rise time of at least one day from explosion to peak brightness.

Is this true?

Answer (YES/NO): YES